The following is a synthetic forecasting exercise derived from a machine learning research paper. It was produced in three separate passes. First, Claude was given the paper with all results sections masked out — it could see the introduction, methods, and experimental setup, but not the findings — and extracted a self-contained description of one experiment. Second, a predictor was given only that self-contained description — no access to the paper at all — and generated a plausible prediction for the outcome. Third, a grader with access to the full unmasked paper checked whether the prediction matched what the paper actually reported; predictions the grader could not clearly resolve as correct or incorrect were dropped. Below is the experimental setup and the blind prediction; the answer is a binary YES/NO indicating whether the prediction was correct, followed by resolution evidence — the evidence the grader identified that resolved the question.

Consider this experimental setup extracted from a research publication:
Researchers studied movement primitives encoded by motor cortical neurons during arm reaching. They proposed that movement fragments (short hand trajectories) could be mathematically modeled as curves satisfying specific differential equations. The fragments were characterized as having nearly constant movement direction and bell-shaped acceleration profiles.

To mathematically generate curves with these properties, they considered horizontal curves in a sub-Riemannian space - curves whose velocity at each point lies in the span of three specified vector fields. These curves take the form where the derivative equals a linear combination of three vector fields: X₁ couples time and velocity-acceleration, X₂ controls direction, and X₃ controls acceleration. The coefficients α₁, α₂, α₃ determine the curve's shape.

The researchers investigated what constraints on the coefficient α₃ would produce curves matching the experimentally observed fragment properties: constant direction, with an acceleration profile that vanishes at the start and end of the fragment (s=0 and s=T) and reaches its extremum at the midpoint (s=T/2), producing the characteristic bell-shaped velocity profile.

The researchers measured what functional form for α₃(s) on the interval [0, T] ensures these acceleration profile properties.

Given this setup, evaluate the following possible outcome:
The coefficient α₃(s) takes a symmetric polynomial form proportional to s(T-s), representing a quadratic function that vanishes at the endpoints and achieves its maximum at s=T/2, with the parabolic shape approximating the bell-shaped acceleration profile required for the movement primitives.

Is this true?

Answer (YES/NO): NO